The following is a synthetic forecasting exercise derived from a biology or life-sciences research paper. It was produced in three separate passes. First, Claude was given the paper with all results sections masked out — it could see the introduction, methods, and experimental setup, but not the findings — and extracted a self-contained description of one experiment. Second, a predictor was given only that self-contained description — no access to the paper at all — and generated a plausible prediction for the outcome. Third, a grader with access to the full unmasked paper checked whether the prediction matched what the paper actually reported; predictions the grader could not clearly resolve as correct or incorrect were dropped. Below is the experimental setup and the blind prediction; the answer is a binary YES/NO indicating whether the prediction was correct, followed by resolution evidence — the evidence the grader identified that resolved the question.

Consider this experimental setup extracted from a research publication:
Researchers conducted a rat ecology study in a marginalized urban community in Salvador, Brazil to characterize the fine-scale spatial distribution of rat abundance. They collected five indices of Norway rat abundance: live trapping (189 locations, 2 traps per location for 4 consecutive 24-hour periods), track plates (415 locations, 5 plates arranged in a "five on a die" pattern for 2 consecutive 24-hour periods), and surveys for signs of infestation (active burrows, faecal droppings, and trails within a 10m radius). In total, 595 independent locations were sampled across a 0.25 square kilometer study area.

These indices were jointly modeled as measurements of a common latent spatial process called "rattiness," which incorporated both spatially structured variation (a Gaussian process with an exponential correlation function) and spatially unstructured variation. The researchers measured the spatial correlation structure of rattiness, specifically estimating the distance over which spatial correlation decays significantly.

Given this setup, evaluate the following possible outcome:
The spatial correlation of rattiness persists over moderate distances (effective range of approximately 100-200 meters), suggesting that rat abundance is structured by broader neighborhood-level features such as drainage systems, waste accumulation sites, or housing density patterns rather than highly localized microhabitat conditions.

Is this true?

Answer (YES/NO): NO